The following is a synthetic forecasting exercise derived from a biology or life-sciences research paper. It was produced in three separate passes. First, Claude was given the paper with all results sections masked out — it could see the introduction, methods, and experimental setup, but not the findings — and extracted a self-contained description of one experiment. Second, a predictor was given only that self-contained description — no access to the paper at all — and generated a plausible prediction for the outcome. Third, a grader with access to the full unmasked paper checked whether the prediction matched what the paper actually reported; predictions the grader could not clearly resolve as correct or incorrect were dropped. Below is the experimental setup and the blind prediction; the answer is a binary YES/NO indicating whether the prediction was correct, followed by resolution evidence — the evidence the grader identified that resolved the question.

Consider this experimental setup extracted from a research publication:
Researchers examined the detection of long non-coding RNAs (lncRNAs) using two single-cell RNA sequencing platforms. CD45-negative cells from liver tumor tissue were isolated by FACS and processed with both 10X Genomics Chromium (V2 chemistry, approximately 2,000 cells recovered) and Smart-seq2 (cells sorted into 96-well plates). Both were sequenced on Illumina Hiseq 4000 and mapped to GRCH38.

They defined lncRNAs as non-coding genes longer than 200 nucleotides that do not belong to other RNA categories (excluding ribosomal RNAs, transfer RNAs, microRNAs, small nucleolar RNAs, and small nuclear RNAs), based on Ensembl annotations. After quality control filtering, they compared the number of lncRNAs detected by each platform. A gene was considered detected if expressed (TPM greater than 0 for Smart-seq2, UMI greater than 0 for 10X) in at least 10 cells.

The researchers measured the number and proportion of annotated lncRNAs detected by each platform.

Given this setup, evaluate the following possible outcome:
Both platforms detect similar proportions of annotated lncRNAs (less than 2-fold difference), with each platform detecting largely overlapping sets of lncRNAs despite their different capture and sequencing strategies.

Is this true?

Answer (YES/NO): NO